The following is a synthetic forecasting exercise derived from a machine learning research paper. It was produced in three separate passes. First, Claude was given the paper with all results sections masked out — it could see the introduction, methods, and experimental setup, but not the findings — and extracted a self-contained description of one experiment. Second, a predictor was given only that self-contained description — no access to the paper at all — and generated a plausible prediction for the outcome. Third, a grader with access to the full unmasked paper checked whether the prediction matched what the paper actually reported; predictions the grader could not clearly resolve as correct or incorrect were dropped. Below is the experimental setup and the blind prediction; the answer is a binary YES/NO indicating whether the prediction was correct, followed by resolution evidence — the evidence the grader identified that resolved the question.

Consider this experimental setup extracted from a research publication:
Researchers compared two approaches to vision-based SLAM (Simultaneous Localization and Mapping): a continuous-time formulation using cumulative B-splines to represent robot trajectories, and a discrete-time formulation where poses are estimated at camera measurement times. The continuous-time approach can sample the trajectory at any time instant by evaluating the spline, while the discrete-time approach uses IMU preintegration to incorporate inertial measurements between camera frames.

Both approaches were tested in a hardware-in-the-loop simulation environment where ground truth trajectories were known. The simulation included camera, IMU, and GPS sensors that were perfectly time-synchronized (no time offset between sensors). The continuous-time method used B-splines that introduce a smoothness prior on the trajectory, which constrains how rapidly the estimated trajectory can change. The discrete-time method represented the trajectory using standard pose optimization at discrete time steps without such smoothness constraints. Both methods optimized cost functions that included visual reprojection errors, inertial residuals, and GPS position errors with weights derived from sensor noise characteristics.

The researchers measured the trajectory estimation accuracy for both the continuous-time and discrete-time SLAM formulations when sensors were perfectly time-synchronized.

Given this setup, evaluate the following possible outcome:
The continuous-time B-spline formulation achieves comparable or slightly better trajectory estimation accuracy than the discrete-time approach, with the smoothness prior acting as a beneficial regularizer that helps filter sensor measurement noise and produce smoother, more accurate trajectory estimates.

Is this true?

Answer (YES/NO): NO